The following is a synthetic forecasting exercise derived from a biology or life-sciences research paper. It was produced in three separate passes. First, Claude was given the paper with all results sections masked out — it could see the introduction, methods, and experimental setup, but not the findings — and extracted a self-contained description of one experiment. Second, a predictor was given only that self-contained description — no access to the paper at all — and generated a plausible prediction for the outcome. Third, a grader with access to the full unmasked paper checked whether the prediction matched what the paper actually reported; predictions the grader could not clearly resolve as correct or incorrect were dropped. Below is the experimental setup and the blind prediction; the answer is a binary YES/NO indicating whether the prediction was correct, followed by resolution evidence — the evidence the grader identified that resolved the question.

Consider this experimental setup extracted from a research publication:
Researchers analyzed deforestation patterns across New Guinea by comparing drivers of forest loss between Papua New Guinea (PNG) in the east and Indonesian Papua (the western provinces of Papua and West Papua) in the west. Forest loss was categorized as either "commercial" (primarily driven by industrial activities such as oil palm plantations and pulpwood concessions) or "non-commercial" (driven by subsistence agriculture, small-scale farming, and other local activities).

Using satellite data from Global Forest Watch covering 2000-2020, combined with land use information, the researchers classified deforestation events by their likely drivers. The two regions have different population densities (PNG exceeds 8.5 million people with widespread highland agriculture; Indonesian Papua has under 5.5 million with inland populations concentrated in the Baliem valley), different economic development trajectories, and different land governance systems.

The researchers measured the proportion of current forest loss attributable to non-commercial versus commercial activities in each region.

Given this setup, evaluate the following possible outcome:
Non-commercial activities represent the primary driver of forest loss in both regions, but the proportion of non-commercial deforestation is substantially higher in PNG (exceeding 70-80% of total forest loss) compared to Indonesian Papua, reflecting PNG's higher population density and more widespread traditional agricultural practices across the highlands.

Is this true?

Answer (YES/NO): NO